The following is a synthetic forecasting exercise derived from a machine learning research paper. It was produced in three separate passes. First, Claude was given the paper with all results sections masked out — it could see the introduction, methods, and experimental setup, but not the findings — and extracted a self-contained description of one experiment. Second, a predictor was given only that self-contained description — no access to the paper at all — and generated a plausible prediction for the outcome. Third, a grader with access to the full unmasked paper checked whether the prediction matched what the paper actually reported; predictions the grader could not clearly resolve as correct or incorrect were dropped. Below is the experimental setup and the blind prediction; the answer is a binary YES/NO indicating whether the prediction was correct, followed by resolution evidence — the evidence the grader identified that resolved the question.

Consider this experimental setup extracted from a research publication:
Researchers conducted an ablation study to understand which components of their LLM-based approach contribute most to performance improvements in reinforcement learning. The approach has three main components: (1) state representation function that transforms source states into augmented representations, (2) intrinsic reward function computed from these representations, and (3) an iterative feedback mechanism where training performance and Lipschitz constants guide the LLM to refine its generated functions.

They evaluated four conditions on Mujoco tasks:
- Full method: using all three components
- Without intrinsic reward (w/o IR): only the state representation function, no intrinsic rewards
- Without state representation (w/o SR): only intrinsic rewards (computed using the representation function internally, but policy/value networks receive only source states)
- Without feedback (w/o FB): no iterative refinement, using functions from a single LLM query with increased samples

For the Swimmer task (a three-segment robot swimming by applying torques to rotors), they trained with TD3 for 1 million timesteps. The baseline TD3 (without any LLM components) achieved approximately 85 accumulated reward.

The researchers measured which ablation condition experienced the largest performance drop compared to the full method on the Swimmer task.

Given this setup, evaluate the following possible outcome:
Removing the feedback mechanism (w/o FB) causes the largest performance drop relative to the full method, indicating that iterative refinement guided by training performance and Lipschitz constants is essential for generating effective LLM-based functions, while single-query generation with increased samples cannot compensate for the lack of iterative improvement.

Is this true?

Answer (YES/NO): YES